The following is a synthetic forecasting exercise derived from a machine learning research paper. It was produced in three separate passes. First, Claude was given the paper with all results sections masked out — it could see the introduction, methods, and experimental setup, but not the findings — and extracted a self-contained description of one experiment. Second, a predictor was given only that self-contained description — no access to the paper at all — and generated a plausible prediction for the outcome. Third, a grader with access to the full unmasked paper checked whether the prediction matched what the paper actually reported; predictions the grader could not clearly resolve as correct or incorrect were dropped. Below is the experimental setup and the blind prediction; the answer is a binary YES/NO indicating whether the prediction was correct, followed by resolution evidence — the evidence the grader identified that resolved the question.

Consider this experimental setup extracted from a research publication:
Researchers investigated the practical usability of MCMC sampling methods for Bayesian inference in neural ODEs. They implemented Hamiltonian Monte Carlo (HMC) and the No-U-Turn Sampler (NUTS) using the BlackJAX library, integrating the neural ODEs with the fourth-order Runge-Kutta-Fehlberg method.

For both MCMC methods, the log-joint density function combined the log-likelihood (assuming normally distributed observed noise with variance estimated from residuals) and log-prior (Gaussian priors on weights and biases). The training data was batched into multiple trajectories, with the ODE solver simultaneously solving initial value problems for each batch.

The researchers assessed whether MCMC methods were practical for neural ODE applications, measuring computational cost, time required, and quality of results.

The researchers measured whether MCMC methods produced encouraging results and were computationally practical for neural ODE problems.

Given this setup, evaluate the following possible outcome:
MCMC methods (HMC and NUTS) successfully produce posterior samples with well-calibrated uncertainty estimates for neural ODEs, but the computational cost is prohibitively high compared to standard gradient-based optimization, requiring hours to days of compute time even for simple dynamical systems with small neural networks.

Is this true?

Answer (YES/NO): NO